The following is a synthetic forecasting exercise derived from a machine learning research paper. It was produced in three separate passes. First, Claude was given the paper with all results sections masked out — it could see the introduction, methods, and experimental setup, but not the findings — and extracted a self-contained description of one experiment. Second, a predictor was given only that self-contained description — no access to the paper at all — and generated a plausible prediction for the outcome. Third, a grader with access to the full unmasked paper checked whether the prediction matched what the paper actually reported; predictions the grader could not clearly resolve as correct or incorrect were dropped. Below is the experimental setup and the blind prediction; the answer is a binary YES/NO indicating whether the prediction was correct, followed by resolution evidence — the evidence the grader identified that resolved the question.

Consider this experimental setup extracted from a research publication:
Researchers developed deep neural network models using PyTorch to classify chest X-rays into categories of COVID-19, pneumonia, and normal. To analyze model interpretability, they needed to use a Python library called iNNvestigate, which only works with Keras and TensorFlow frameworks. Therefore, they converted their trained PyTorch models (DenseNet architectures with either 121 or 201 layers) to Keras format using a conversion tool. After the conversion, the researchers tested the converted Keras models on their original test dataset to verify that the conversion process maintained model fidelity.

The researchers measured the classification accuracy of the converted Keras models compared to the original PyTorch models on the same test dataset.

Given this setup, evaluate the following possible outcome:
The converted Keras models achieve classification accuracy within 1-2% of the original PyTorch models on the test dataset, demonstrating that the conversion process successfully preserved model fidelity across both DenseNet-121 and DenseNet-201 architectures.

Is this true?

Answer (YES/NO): NO